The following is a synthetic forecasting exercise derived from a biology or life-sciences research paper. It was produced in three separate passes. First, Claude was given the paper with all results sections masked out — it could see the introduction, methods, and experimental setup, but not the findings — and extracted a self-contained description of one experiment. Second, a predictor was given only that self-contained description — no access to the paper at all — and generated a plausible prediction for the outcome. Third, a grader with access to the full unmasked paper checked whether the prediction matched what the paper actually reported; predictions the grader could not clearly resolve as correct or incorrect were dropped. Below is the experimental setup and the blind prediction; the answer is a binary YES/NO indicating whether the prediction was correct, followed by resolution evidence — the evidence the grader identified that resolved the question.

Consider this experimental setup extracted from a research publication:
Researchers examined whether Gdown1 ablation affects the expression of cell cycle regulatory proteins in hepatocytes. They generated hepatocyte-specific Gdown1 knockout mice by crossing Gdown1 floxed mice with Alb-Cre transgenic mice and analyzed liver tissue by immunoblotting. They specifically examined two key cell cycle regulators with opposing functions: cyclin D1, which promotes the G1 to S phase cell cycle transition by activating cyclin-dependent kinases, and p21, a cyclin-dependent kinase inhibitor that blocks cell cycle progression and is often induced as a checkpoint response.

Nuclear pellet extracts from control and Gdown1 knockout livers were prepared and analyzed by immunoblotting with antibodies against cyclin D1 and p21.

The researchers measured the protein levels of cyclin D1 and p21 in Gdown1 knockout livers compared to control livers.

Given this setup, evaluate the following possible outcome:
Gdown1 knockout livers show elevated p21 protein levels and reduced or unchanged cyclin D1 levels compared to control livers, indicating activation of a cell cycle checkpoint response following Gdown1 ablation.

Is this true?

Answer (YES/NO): NO